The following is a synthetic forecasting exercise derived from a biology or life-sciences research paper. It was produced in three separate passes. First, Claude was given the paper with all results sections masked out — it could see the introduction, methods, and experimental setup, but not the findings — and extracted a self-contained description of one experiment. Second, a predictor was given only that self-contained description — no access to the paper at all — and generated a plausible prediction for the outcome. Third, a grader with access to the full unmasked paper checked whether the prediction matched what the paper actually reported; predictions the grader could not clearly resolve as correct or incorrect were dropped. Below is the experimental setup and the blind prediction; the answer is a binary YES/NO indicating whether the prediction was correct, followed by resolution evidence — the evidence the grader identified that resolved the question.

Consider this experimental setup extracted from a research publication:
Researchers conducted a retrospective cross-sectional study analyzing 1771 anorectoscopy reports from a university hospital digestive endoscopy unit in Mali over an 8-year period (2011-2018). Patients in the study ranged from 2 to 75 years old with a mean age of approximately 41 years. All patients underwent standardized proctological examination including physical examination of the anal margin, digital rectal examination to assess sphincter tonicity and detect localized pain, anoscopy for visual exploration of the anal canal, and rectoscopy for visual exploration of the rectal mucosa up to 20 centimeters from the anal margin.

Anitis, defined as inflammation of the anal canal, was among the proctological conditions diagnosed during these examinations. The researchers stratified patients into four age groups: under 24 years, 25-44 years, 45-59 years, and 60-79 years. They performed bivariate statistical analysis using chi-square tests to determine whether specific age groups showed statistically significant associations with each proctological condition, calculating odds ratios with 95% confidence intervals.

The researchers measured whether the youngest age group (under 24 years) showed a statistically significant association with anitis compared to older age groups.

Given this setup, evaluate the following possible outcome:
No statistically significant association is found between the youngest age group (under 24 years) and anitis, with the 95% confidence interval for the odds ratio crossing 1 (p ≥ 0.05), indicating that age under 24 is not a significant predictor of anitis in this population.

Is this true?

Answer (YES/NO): NO